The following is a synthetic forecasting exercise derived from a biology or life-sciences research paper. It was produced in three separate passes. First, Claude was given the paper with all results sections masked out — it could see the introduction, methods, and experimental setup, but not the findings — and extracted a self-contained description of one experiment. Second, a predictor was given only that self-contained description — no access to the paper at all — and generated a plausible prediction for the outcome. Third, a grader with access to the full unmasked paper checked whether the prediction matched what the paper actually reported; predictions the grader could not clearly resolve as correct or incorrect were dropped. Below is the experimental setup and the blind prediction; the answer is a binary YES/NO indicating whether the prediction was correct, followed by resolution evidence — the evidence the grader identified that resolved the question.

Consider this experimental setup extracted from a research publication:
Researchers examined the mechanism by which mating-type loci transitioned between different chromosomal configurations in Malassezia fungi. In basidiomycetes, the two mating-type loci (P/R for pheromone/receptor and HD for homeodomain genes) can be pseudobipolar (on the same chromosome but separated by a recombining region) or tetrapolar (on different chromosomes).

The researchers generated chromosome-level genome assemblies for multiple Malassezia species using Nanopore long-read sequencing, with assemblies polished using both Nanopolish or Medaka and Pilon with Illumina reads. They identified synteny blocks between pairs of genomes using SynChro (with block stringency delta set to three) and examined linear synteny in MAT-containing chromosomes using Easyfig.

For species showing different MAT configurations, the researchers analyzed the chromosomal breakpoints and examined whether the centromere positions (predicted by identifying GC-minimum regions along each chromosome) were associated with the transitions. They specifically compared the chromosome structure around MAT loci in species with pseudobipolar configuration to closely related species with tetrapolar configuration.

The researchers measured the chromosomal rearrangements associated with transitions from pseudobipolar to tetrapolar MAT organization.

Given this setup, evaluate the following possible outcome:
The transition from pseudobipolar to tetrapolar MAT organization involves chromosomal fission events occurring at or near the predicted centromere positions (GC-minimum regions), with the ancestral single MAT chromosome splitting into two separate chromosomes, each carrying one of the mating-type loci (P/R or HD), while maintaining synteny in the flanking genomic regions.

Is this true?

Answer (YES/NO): NO